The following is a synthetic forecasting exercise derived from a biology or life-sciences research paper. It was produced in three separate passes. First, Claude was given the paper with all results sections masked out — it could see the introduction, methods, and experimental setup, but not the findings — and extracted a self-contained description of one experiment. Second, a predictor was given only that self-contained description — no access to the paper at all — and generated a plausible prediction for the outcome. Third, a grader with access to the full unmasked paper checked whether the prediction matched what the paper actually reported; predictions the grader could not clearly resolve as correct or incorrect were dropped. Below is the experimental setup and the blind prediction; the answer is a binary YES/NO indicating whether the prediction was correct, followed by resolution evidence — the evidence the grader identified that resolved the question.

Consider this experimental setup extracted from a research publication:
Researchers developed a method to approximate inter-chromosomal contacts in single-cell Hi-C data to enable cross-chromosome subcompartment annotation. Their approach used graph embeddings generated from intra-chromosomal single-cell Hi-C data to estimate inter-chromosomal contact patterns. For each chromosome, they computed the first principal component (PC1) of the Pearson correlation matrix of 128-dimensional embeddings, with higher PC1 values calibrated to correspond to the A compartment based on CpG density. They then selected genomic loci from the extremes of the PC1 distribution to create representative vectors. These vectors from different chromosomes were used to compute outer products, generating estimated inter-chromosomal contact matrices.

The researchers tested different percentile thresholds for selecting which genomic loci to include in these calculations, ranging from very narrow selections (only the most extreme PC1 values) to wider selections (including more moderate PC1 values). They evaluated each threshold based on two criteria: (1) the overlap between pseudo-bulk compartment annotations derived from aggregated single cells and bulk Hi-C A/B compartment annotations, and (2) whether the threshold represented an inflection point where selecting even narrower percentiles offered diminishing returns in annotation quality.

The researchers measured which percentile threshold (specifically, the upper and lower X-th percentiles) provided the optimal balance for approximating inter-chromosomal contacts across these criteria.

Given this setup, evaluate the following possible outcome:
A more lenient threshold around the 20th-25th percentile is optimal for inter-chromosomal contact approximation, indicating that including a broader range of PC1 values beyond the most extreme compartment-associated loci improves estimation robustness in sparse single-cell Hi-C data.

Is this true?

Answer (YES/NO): YES